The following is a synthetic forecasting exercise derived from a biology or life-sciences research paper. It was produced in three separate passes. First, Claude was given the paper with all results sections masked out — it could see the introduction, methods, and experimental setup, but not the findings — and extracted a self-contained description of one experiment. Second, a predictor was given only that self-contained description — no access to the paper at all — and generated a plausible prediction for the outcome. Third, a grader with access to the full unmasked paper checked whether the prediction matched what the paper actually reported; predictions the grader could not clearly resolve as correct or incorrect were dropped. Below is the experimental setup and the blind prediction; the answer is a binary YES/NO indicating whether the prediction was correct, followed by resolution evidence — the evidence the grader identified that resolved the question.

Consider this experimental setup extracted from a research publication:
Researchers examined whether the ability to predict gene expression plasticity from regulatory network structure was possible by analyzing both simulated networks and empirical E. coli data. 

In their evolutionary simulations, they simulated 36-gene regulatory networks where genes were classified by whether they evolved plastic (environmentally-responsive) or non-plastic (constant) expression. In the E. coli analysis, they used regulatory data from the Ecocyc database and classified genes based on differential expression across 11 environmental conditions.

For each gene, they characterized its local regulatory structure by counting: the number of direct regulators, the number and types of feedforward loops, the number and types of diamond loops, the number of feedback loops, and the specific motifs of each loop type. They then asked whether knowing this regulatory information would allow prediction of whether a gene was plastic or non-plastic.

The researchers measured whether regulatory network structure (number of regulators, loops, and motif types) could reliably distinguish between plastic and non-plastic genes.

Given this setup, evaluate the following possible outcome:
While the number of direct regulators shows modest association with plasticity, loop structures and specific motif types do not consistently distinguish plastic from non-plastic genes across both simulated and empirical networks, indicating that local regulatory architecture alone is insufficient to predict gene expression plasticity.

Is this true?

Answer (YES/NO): YES